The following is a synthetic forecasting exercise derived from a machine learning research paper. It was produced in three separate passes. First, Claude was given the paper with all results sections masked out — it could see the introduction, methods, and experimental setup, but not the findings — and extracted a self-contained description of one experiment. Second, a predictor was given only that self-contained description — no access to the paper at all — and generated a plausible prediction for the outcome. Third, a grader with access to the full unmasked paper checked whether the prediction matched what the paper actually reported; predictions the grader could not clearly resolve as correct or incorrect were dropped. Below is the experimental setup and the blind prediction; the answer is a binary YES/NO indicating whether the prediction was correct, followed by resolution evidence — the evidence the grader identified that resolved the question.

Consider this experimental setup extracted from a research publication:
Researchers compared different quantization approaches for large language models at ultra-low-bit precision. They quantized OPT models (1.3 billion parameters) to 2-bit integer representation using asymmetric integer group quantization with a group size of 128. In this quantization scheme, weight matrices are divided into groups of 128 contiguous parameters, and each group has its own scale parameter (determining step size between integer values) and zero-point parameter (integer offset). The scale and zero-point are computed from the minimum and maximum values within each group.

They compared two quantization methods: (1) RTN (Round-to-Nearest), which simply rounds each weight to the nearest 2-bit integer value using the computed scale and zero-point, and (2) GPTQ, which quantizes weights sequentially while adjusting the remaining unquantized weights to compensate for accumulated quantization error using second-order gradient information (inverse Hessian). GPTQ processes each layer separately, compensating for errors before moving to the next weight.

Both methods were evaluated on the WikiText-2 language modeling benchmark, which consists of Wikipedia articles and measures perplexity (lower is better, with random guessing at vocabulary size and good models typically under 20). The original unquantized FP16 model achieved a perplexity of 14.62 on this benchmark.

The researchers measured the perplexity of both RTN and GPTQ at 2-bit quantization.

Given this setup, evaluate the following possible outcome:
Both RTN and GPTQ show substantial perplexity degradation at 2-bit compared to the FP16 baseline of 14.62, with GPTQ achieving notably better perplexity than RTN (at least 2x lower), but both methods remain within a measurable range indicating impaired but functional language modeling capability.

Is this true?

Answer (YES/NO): NO